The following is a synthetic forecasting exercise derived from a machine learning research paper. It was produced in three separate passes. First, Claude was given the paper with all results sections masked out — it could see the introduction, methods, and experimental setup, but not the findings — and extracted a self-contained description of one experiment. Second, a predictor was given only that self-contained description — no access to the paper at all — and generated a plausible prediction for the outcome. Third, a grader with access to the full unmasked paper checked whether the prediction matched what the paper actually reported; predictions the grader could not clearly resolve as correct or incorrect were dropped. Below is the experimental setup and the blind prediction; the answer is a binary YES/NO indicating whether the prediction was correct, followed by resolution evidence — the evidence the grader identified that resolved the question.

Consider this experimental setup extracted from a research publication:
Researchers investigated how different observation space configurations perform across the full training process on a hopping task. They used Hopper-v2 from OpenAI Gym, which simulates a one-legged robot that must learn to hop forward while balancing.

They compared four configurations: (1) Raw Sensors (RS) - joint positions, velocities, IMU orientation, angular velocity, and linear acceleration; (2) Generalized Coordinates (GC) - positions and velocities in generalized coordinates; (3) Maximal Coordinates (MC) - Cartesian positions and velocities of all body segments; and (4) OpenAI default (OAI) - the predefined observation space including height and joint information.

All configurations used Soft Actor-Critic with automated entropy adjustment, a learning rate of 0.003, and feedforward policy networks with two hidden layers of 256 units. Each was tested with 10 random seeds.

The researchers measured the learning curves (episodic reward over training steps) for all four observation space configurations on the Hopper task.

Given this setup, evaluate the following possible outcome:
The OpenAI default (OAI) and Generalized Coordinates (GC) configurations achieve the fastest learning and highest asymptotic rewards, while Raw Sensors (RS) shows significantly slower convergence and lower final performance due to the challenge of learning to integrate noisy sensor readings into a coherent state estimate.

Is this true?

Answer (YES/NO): NO